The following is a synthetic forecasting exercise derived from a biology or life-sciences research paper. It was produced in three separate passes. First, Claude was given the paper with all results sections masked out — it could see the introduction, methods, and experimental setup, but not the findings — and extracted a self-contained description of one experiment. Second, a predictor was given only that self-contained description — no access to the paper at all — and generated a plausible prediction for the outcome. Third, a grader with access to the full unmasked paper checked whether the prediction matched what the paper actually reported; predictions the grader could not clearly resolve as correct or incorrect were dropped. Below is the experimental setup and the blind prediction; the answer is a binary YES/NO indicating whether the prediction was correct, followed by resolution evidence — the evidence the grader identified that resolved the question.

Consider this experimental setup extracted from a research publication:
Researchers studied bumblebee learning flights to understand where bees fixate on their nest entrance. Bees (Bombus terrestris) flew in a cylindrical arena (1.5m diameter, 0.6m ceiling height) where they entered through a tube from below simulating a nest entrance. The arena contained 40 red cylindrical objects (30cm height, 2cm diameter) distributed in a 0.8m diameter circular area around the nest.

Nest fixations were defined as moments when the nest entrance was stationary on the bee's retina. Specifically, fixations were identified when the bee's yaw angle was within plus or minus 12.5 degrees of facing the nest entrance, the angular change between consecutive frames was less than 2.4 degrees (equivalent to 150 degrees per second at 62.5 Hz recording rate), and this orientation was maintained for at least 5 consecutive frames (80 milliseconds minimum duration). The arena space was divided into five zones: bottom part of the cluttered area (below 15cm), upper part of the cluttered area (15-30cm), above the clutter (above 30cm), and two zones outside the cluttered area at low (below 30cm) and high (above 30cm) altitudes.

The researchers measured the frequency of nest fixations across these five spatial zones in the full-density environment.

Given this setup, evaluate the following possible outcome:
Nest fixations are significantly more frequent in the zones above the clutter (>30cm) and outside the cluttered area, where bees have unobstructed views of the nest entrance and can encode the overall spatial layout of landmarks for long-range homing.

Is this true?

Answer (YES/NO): NO